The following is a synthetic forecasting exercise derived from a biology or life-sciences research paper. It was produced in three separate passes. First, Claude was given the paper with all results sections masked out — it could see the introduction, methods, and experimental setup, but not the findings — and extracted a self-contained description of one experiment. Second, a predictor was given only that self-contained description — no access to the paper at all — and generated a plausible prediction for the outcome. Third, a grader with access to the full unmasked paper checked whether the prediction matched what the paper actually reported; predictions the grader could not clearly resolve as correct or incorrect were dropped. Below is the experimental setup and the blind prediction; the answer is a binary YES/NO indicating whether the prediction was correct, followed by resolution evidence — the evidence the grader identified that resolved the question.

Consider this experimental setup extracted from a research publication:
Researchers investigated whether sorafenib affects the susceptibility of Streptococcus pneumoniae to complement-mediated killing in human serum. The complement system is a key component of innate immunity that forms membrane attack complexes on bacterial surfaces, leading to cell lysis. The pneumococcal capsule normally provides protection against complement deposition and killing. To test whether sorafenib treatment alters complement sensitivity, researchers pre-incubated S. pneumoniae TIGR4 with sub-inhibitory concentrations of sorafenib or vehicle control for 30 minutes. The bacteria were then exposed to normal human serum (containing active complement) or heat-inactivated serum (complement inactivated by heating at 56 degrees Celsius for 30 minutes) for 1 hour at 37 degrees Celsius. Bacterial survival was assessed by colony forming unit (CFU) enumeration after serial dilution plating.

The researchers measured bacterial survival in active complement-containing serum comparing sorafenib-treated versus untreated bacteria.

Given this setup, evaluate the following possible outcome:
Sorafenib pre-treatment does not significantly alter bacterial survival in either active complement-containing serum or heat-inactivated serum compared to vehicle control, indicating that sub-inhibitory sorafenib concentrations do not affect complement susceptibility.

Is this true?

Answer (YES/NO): NO